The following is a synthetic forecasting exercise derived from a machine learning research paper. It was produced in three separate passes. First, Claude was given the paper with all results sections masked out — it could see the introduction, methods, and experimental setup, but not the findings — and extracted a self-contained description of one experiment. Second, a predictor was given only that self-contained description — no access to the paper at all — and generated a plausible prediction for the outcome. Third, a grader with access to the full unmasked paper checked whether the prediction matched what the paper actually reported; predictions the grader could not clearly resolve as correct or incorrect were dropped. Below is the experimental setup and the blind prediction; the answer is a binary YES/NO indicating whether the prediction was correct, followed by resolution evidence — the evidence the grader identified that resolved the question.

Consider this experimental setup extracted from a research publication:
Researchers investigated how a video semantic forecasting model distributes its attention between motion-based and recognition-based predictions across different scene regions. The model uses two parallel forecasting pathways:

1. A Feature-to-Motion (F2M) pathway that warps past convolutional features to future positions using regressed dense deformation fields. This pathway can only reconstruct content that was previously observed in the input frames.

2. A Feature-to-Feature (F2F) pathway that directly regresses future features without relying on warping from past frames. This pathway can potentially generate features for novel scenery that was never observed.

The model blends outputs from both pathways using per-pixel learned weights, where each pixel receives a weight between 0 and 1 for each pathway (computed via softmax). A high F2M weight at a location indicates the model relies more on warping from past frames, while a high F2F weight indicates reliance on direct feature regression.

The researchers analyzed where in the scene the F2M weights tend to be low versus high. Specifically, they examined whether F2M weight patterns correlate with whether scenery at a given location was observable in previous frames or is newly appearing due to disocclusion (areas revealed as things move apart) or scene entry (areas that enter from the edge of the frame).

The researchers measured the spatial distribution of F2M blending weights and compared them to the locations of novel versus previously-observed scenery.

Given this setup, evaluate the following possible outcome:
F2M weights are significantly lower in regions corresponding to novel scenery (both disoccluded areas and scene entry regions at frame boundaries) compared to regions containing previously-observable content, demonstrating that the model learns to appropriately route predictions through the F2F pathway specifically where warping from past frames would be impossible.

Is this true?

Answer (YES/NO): YES